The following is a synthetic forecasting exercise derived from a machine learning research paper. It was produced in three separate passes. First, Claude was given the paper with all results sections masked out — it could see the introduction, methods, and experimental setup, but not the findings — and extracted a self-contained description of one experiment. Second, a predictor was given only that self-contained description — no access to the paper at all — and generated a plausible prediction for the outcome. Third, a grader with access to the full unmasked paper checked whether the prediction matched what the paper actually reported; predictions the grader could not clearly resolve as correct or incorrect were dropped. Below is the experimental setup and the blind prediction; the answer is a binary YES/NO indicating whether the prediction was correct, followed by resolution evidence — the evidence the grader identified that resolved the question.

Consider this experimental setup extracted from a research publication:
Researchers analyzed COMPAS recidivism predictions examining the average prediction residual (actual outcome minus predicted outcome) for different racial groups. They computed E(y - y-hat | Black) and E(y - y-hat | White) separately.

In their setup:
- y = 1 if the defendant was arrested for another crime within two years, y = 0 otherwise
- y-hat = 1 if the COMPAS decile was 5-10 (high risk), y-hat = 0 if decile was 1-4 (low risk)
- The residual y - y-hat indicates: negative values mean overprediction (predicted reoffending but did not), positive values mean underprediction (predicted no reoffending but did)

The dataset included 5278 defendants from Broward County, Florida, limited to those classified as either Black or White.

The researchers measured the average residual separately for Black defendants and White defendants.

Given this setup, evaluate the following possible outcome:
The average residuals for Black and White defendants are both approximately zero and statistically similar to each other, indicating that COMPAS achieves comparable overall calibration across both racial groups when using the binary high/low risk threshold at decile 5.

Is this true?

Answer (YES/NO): NO